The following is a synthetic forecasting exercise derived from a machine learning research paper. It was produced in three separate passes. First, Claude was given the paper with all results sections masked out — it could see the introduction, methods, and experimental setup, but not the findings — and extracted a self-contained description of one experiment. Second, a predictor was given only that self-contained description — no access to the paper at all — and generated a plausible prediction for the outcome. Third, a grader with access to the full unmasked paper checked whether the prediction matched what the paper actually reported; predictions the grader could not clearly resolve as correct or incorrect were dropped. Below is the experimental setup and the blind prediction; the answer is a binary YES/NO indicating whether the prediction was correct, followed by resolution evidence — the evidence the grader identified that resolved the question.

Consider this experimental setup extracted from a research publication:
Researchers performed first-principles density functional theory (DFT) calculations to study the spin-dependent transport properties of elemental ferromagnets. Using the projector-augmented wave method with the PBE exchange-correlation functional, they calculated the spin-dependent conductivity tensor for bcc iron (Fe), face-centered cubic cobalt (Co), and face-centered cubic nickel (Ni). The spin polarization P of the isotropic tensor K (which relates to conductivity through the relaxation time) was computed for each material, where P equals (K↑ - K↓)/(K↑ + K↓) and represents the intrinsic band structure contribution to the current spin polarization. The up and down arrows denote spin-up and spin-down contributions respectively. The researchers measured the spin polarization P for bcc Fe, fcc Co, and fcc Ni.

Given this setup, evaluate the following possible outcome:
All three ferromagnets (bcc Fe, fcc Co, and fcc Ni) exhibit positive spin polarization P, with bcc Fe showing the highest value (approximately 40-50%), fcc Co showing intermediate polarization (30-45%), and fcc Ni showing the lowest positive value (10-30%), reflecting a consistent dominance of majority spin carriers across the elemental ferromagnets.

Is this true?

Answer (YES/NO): NO